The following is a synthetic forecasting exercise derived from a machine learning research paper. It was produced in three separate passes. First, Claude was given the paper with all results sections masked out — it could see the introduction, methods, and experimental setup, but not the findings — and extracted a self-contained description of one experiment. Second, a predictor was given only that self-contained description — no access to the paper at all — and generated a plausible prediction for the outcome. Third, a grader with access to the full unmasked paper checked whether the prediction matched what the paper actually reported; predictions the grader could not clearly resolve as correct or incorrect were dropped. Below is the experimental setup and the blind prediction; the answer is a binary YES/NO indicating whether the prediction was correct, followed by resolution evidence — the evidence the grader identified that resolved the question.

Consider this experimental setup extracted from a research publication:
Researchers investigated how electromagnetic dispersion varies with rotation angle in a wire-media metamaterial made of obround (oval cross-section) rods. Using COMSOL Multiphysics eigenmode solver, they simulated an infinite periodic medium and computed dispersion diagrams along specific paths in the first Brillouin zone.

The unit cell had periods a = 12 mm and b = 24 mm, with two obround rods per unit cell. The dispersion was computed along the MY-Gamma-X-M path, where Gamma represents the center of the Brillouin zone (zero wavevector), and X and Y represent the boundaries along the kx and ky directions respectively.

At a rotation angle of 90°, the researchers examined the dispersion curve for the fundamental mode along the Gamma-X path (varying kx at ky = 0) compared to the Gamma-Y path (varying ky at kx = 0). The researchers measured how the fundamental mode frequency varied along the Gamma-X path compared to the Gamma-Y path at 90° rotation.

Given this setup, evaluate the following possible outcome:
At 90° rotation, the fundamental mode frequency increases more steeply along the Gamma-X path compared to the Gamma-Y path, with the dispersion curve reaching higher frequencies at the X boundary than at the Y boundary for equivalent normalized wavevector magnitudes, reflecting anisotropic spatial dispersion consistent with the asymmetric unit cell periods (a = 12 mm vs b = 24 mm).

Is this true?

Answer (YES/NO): NO